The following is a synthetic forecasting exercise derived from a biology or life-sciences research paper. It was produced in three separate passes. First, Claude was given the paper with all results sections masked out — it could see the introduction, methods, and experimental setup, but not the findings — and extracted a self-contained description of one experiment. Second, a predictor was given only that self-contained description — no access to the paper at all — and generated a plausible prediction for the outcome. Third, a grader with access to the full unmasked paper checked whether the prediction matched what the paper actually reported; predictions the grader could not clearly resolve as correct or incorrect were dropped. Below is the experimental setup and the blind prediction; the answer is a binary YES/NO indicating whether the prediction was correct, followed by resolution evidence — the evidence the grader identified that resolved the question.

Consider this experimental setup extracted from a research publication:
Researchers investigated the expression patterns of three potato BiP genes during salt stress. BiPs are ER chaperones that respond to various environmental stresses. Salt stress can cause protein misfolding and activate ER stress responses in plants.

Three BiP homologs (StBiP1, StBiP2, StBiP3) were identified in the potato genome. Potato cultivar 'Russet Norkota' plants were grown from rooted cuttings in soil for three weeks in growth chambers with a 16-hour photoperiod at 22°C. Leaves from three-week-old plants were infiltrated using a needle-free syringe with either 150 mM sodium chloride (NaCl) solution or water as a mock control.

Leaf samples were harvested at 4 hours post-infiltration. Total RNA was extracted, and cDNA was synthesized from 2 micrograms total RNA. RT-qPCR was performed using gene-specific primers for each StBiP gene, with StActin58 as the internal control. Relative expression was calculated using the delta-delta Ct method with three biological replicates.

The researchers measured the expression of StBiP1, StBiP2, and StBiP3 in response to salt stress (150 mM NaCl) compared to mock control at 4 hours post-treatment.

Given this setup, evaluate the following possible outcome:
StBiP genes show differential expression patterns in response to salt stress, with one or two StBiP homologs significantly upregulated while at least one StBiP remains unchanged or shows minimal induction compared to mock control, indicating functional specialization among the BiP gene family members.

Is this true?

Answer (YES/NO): YES